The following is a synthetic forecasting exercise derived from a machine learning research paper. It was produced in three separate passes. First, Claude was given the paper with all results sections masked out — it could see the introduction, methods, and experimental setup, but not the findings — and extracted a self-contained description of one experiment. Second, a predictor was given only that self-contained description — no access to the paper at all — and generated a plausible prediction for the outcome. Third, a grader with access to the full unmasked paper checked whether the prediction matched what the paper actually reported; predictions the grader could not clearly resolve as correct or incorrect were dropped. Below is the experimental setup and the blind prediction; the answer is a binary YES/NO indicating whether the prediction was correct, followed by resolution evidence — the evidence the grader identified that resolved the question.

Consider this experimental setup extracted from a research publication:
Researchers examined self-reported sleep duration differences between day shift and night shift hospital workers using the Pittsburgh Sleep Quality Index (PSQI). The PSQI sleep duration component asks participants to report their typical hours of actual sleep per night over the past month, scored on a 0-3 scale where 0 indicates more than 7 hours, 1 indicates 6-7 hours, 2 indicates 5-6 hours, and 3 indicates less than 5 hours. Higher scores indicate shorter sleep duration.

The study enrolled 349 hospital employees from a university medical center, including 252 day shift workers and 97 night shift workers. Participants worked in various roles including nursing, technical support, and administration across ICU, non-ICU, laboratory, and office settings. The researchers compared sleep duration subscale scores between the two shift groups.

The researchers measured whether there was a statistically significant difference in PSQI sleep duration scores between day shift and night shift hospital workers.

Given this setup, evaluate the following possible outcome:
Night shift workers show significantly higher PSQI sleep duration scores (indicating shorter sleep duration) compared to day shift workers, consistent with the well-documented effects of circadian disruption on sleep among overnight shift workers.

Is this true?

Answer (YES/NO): NO